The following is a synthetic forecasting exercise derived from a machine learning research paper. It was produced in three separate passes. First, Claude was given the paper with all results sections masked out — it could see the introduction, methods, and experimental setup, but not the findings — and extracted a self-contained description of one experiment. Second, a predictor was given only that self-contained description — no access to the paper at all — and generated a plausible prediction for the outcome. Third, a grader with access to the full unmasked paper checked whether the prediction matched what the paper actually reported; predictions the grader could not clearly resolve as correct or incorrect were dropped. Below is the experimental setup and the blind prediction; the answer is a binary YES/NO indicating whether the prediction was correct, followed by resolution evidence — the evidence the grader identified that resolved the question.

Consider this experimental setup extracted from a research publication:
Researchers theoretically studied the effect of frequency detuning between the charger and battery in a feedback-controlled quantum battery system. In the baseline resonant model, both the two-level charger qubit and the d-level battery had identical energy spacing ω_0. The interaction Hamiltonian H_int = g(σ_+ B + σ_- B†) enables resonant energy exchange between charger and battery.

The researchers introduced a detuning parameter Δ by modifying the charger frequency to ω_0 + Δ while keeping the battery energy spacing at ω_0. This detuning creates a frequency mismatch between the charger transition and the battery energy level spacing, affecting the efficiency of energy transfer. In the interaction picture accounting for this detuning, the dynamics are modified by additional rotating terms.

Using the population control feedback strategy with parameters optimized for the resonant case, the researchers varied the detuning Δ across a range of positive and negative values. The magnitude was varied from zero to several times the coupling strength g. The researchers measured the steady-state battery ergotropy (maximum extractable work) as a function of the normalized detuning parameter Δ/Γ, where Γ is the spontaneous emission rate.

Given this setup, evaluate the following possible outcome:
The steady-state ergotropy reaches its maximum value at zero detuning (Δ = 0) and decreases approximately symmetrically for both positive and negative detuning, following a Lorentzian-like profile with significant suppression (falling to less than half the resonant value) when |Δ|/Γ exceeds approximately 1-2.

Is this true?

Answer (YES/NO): NO